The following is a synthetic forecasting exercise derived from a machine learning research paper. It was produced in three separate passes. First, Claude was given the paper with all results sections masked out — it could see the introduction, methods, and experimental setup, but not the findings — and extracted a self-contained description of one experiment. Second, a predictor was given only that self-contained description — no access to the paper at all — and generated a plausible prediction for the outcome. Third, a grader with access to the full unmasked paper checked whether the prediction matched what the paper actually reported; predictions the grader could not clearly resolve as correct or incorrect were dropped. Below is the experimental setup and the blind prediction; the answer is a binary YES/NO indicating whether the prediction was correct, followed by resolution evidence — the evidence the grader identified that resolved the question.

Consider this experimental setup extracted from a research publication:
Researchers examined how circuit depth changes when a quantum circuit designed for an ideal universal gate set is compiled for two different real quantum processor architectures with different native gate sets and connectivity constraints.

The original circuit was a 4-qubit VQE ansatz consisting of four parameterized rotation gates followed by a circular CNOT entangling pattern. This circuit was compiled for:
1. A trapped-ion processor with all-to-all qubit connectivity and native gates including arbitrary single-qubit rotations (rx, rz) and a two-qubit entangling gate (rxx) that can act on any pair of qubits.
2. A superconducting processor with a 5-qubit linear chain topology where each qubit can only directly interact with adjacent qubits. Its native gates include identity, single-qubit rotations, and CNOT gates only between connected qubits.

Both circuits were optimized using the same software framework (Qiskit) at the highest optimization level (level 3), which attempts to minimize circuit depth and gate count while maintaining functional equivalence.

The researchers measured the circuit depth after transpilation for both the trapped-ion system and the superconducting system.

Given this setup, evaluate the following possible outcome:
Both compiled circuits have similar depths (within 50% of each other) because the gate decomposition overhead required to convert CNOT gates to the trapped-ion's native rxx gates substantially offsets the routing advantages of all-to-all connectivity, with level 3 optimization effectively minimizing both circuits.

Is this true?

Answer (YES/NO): NO